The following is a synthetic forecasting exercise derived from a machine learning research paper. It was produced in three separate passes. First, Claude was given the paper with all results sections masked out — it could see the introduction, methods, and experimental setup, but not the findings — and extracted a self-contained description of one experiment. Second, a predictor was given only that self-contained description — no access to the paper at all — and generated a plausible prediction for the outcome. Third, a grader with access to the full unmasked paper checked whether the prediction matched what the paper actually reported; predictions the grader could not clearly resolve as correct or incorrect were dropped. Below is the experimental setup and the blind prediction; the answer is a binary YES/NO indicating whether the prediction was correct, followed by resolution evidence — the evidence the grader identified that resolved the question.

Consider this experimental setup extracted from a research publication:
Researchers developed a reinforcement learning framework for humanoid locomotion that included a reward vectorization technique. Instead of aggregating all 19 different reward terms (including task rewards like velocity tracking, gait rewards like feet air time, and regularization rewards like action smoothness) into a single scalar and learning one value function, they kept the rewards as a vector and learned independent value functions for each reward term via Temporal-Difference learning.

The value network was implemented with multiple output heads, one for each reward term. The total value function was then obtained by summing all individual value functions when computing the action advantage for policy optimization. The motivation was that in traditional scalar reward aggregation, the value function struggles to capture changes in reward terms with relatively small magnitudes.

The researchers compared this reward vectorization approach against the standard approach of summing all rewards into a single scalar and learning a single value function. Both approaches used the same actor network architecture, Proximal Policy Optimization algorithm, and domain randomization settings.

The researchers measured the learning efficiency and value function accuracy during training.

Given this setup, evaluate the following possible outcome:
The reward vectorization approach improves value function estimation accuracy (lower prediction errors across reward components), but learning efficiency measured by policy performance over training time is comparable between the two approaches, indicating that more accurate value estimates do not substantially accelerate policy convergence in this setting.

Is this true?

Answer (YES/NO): NO